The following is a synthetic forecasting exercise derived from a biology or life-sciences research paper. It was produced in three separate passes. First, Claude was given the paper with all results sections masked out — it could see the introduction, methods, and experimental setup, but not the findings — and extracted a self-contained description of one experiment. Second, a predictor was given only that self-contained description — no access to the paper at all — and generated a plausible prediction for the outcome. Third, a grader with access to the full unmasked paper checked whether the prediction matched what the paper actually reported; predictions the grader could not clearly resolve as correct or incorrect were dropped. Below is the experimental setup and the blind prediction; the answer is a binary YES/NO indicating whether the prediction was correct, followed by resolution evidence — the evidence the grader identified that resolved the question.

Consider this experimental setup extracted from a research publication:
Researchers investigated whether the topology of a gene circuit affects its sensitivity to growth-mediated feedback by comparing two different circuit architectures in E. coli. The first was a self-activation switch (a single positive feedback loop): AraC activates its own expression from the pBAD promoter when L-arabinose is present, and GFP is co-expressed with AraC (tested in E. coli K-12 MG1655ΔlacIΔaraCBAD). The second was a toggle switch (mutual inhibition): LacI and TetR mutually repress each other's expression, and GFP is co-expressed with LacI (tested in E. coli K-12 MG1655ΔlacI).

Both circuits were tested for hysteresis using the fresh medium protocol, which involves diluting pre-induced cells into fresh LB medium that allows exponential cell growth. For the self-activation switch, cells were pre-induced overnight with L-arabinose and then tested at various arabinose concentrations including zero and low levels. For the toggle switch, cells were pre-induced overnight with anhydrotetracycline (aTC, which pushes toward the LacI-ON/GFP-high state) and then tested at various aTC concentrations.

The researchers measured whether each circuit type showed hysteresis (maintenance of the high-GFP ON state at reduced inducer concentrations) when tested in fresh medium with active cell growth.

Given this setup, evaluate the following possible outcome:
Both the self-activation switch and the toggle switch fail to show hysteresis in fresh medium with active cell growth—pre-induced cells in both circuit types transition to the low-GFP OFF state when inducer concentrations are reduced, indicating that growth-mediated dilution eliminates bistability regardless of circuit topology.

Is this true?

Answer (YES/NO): NO